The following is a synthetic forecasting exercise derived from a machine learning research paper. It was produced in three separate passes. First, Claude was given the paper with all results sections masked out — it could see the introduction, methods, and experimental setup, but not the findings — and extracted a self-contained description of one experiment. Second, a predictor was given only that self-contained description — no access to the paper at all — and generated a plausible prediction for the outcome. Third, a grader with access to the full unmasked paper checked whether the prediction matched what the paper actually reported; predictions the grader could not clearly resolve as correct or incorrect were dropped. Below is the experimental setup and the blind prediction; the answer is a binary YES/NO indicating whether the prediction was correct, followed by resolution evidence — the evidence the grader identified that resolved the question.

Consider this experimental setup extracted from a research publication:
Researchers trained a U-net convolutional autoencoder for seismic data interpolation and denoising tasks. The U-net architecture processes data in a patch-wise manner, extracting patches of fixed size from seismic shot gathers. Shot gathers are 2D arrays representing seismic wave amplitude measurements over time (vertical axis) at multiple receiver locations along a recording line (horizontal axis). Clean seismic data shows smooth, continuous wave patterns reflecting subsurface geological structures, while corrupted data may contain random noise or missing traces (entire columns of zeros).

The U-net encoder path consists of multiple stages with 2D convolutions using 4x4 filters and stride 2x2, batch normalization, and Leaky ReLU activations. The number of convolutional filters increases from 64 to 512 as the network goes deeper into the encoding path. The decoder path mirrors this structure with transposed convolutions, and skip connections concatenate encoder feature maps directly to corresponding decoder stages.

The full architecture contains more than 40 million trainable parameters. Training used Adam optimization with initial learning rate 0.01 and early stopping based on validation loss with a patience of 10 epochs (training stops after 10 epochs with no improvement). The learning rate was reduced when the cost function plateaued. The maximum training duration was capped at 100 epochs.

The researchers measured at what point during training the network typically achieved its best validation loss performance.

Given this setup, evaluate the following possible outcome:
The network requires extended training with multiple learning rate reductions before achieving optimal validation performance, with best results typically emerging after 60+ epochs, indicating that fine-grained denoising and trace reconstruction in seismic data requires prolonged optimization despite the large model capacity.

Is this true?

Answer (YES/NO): NO